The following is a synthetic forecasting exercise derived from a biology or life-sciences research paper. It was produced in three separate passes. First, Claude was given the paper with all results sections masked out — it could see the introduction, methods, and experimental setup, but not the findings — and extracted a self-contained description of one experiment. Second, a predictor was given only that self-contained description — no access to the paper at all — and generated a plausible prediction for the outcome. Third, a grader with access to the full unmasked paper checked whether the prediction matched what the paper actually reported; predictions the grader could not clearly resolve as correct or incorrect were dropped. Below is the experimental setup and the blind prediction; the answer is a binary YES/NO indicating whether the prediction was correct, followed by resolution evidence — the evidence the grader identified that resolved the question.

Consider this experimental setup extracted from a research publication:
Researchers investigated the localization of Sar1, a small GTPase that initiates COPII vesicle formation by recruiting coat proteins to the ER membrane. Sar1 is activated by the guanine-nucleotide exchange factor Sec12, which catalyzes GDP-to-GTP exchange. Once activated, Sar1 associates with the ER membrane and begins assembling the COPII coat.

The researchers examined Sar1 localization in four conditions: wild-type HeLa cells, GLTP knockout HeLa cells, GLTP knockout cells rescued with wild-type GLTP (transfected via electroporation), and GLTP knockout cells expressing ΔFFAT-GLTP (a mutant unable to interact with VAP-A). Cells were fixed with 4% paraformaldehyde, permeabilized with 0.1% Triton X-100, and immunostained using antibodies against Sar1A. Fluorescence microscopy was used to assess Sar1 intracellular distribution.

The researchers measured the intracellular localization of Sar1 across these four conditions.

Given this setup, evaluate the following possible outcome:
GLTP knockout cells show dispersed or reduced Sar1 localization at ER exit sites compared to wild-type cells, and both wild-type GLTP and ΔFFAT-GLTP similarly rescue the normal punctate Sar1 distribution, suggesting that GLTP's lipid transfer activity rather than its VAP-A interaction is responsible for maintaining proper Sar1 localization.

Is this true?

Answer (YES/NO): NO